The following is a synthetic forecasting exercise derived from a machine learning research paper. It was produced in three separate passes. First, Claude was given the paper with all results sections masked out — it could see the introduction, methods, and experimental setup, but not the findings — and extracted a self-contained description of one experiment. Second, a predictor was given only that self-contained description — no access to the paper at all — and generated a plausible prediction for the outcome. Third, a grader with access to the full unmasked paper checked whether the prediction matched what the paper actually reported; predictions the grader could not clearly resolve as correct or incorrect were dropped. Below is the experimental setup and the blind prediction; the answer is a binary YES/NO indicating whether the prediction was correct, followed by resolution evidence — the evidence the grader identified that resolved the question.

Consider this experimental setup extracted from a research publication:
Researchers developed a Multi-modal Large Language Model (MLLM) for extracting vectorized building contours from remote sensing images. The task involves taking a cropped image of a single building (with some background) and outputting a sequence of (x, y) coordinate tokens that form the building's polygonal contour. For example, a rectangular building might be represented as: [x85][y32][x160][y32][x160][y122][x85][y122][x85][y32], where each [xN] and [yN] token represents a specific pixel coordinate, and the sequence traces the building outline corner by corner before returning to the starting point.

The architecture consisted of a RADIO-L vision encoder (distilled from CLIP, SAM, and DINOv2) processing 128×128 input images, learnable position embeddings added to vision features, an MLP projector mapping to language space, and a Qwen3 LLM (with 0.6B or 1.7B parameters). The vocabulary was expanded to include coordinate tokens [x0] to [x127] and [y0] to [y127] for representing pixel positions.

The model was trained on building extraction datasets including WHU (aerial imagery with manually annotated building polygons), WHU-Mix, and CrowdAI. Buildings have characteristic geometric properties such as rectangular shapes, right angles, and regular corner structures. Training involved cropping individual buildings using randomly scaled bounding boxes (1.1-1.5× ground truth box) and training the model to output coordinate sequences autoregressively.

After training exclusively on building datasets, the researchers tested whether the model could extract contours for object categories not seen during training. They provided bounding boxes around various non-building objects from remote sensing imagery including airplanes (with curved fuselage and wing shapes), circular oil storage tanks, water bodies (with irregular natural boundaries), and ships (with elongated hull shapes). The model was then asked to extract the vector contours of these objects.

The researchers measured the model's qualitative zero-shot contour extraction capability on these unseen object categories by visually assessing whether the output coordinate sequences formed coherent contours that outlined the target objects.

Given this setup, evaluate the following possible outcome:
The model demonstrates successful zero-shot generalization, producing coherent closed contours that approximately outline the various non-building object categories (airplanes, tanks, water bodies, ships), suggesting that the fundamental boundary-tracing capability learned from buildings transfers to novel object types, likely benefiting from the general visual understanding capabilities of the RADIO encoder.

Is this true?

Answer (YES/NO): YES